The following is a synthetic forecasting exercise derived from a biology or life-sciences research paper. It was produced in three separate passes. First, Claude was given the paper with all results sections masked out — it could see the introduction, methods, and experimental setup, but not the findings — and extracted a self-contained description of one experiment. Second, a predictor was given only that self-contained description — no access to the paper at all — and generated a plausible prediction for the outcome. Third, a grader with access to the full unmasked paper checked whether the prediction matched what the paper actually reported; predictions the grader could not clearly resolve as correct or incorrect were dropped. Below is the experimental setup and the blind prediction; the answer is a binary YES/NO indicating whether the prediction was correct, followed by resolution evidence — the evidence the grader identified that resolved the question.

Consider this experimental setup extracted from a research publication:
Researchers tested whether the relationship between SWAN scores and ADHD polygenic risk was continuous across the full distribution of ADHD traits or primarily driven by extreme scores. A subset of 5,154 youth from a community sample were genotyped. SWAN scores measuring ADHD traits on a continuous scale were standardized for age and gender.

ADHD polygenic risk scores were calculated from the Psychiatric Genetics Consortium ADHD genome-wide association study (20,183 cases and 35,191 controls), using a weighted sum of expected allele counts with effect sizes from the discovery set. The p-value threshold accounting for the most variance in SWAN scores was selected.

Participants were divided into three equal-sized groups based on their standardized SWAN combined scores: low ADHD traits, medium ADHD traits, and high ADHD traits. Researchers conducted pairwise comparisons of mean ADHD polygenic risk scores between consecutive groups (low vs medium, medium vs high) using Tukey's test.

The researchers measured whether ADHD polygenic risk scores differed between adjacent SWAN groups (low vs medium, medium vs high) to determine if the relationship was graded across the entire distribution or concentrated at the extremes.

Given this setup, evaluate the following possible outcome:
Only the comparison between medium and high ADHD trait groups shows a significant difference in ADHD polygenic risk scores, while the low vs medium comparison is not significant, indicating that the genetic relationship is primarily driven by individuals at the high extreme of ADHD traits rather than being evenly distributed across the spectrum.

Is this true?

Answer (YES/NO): YES